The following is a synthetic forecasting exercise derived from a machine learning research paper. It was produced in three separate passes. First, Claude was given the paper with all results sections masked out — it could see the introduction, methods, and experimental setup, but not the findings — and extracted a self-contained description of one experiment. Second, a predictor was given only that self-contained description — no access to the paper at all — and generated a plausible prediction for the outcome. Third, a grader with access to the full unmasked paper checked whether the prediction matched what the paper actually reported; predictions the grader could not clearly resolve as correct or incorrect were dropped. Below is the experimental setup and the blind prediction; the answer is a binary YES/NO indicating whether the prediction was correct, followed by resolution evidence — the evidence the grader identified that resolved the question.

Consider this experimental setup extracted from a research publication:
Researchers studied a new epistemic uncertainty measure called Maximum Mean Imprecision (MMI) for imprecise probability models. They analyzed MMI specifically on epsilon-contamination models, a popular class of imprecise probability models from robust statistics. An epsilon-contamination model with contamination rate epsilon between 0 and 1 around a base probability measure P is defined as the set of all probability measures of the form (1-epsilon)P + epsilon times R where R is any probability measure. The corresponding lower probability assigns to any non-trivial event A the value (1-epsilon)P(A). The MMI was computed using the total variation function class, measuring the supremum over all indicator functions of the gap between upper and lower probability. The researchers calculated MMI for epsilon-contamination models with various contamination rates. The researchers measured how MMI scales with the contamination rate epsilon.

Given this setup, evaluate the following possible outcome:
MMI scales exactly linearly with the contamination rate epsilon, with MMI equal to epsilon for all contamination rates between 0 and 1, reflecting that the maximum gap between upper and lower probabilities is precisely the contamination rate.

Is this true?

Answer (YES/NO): YES